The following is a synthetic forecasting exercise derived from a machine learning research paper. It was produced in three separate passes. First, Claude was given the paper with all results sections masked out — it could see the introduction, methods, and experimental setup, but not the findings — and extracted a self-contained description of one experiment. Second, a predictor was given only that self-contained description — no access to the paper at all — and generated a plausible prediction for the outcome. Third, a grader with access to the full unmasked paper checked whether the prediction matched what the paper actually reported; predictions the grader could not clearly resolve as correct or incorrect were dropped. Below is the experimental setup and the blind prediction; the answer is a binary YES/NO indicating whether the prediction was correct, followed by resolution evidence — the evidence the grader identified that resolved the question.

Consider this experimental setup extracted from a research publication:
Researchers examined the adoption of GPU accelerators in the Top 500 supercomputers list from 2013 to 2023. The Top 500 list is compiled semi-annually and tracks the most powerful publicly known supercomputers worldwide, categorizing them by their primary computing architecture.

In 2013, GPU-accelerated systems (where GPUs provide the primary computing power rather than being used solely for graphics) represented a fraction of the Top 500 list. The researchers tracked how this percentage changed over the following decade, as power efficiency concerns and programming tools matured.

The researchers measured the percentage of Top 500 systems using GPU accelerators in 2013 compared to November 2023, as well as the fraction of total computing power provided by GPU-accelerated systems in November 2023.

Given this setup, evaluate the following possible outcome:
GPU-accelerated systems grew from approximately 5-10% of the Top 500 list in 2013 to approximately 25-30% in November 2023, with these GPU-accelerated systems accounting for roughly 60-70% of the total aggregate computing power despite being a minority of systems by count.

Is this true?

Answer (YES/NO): NO